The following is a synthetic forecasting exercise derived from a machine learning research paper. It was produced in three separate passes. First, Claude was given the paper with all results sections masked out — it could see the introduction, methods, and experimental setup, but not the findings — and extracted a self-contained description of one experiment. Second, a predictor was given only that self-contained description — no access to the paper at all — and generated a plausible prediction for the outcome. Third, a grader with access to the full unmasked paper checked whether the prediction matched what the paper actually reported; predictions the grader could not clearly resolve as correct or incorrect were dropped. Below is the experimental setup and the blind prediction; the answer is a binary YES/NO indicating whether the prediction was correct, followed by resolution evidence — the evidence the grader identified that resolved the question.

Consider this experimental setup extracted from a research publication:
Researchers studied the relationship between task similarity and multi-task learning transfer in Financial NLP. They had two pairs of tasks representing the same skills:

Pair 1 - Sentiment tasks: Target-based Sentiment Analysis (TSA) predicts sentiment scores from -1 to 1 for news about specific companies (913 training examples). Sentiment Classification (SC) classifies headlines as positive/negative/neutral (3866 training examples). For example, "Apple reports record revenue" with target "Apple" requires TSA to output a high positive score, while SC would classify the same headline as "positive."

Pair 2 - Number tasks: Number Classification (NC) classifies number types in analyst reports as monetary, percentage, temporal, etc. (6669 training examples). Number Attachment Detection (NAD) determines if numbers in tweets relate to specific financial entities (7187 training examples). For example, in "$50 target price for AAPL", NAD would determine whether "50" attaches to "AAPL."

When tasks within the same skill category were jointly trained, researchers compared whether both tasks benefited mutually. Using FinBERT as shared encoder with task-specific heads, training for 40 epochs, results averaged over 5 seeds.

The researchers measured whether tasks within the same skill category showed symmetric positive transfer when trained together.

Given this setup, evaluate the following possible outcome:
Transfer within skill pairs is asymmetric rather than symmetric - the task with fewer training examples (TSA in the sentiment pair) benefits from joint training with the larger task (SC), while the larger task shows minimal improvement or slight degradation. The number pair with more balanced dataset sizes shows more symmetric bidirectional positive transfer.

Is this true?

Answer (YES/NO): NO